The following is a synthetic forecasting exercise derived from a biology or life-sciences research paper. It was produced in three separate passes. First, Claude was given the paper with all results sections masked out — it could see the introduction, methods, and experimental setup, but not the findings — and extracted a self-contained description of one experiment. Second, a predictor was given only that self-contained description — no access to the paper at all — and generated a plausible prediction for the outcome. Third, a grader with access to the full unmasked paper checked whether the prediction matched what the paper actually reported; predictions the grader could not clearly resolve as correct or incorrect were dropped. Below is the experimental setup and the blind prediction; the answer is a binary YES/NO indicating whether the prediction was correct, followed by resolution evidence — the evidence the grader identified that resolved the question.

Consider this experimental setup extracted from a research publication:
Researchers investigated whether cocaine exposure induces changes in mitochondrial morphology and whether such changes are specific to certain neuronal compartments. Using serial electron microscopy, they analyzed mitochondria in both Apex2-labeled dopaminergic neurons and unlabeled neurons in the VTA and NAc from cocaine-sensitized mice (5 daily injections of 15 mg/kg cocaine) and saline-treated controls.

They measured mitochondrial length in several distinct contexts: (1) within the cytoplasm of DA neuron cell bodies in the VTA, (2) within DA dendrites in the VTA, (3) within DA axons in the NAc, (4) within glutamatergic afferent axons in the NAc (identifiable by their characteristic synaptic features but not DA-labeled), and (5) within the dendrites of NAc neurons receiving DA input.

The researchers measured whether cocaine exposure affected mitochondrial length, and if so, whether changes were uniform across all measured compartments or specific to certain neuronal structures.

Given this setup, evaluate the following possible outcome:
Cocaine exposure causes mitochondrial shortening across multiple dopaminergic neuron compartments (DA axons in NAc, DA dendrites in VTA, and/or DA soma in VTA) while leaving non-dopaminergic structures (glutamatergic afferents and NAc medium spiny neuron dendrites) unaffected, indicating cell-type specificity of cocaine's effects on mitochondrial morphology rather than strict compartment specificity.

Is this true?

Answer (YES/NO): NO